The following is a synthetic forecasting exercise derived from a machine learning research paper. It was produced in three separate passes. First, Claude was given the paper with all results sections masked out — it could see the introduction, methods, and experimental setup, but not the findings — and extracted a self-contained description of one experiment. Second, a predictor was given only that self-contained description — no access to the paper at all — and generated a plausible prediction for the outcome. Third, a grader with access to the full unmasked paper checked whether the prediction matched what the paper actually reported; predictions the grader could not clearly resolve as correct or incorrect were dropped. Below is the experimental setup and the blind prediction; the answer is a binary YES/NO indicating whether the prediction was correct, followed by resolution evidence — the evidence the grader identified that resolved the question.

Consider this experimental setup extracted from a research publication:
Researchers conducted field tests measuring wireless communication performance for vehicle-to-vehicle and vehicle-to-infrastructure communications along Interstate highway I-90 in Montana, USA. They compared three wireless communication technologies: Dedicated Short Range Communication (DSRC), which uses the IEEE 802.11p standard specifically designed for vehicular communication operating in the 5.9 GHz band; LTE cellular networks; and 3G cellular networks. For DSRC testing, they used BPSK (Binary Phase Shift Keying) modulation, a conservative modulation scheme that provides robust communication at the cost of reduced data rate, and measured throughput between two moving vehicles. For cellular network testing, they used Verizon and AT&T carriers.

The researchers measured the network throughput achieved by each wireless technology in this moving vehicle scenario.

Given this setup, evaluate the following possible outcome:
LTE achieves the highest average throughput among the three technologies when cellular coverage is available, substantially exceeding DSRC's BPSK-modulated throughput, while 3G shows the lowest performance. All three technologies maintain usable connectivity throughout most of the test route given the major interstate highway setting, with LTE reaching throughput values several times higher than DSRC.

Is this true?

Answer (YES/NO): NO